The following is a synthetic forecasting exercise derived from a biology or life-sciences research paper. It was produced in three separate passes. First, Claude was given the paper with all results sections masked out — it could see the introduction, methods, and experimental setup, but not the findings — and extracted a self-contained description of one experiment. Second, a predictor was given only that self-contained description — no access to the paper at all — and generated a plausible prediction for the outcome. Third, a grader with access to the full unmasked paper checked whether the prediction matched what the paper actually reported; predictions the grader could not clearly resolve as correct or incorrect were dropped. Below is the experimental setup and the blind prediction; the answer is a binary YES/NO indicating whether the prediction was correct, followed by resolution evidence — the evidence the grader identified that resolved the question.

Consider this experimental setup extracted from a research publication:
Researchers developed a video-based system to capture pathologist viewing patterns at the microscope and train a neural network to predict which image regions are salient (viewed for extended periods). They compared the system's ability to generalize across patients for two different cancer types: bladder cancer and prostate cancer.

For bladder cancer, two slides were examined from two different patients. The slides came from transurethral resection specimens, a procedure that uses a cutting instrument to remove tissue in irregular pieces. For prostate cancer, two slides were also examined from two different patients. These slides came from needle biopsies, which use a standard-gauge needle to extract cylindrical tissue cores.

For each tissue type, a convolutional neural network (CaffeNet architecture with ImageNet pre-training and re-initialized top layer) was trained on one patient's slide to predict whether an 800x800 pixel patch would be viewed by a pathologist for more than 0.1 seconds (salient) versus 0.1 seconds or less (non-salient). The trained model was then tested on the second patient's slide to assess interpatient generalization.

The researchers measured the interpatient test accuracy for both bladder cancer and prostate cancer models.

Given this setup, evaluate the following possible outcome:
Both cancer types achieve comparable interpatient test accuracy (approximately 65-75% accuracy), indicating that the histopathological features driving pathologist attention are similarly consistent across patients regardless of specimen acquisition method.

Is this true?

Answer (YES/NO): NO